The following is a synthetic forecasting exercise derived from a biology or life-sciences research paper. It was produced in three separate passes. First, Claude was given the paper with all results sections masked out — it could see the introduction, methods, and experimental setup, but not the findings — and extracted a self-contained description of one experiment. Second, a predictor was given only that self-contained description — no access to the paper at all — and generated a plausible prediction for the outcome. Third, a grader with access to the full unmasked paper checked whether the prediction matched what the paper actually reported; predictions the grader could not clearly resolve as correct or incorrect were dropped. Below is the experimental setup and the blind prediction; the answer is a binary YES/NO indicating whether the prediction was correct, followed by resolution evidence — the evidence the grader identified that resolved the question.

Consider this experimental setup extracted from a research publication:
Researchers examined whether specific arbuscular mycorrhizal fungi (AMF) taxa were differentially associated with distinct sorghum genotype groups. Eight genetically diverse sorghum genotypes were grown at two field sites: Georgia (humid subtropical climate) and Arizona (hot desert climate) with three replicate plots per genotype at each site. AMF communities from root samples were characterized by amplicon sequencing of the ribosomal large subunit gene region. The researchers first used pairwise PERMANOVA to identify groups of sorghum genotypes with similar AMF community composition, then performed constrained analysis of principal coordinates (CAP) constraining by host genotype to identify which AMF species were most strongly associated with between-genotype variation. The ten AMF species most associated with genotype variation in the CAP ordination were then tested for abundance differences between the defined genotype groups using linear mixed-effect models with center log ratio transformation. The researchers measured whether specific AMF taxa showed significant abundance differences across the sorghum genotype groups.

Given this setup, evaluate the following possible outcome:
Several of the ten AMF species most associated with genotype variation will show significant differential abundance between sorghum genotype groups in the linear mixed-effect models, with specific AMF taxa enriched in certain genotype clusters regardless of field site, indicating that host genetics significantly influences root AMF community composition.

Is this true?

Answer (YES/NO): NO